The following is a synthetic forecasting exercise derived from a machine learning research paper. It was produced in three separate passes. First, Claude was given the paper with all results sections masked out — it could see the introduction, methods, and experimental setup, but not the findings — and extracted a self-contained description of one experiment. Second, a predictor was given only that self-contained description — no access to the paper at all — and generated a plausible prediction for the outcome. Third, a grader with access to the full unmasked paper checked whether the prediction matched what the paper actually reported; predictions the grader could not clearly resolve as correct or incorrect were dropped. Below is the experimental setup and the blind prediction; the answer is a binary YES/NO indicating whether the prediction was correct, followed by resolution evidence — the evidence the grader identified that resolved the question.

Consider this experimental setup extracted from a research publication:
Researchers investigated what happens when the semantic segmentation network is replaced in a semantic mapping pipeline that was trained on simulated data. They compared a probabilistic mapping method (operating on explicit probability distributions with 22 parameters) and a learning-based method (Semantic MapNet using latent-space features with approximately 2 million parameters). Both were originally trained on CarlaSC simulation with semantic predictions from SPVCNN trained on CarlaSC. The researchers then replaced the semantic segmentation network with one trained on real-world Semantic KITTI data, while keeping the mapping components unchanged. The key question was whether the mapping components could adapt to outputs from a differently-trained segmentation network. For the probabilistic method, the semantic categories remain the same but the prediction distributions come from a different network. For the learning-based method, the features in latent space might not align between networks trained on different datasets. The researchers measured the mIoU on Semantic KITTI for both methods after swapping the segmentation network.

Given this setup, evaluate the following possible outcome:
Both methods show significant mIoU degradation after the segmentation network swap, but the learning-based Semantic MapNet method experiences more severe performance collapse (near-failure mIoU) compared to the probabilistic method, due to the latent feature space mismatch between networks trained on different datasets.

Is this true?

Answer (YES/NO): NO